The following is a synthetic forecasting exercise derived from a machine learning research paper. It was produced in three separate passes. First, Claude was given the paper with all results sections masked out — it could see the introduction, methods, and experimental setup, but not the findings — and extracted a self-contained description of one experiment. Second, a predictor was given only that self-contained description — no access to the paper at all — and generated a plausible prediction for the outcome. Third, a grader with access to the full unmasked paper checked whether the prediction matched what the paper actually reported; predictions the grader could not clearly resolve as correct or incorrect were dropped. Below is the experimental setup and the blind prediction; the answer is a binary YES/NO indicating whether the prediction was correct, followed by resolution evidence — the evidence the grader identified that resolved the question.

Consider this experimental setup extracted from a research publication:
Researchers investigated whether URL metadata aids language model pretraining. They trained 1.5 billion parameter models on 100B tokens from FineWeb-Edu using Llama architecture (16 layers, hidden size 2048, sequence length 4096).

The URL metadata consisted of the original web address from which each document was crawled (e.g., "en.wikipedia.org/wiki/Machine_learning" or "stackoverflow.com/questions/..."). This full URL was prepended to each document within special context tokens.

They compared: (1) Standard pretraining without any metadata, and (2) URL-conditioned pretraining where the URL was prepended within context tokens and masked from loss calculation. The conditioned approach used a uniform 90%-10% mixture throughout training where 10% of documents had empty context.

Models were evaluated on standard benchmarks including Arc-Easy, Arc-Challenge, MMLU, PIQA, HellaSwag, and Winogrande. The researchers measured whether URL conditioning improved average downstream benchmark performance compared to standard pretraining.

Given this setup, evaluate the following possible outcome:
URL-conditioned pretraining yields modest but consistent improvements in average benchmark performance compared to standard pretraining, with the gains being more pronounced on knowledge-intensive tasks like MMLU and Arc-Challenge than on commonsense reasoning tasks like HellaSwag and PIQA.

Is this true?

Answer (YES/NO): NO